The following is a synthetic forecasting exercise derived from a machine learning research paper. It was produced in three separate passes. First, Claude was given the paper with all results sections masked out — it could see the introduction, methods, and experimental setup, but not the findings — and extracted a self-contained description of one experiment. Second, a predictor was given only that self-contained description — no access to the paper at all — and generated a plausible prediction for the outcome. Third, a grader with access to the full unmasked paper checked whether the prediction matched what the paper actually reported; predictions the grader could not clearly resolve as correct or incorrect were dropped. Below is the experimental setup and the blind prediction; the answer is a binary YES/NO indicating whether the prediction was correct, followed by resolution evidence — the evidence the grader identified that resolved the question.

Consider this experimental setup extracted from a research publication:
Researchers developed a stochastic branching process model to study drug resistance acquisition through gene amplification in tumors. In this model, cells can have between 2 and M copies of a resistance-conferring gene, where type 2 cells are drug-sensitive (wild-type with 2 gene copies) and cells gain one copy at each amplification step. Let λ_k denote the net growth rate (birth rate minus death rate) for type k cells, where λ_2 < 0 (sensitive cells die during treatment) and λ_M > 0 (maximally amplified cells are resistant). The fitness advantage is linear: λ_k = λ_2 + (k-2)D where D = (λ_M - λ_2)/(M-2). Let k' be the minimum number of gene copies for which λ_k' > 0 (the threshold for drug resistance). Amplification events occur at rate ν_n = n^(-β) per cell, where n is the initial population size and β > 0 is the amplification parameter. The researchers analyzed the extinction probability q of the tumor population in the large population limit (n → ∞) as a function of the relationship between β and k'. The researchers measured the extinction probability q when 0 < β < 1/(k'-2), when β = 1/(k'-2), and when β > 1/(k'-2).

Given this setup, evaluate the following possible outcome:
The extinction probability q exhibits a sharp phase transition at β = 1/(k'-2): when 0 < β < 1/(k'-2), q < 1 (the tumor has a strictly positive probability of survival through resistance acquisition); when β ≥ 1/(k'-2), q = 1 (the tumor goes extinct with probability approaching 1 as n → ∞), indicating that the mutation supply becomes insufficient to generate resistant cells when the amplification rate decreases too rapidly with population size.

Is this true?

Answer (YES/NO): NO